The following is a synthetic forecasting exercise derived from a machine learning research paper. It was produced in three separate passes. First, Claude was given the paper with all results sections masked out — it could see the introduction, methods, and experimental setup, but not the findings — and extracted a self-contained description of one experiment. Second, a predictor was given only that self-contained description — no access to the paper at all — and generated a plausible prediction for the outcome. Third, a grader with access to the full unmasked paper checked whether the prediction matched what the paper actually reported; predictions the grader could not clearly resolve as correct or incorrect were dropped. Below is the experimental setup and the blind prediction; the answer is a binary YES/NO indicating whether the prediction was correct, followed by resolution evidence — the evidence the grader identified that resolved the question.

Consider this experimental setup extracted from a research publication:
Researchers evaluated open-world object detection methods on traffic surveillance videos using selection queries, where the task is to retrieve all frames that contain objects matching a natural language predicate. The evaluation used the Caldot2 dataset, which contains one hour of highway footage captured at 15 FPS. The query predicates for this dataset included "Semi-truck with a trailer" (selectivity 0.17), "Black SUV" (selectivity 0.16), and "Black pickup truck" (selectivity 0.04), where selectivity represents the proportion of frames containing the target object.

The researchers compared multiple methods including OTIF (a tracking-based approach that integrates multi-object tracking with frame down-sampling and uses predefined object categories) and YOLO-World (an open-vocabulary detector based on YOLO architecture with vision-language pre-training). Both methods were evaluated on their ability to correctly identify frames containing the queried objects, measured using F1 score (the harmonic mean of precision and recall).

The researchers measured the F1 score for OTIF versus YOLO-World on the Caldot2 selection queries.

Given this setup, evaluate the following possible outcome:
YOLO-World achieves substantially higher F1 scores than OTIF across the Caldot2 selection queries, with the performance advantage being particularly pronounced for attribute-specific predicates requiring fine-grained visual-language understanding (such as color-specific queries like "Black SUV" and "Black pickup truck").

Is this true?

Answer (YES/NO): NO